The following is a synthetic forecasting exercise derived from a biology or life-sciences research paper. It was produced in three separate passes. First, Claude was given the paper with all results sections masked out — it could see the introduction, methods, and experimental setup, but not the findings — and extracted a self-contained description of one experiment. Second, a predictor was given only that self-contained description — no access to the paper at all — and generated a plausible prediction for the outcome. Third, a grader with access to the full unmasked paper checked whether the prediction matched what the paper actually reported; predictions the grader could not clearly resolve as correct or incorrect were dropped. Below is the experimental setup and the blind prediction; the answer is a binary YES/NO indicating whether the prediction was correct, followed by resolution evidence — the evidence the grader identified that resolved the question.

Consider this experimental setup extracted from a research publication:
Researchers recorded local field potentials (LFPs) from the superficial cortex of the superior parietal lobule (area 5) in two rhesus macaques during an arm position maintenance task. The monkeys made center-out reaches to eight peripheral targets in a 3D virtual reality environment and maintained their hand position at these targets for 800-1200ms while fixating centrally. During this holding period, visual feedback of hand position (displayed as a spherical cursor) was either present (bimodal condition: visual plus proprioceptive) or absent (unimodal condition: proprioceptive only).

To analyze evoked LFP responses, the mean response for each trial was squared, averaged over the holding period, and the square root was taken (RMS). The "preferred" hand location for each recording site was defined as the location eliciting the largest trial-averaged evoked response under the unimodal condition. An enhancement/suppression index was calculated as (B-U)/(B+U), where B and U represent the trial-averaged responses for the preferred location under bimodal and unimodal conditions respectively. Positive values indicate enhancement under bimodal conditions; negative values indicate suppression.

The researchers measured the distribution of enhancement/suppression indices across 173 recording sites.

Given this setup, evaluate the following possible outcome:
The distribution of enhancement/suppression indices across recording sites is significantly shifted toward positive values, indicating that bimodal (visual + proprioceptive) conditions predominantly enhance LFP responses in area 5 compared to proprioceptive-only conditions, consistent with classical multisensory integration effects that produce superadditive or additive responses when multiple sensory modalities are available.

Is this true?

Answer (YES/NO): NO